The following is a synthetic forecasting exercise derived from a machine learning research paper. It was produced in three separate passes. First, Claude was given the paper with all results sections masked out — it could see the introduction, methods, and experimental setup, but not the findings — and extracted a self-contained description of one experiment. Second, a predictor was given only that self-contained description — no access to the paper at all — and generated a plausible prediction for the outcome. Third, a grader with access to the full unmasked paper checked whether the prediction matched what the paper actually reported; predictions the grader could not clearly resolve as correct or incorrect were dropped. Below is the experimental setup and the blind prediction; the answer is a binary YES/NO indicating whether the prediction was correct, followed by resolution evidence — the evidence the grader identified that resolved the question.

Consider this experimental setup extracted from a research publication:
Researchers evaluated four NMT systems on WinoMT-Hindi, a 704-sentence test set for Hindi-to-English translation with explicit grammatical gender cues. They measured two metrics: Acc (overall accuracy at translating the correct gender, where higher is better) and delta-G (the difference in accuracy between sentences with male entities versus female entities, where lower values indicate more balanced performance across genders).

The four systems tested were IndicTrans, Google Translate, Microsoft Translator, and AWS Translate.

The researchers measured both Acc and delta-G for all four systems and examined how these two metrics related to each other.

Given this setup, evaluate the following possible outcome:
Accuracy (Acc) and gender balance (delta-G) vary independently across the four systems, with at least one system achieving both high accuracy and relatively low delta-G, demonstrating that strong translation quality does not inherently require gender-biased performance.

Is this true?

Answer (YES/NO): YES